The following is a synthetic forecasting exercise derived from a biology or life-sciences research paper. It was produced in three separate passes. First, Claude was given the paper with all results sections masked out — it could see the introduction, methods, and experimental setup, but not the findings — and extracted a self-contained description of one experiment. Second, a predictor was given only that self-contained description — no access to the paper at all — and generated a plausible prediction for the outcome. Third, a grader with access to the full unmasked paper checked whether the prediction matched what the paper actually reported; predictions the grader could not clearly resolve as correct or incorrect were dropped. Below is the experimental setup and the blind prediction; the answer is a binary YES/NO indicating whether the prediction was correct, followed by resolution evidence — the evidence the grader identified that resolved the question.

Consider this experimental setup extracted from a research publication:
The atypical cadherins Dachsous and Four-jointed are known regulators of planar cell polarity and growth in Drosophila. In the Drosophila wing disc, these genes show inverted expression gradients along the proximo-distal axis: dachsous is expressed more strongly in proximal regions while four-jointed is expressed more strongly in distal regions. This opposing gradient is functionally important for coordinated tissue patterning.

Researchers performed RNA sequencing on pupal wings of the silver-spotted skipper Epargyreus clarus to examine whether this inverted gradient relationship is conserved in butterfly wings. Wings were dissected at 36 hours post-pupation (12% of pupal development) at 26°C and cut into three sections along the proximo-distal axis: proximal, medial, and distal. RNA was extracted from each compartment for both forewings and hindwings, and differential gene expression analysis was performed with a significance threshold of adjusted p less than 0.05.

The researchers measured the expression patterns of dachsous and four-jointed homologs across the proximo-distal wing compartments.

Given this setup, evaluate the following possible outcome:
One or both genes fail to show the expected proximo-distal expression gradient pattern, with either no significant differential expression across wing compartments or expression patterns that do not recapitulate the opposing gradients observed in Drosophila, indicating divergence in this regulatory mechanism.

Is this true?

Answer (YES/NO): NO